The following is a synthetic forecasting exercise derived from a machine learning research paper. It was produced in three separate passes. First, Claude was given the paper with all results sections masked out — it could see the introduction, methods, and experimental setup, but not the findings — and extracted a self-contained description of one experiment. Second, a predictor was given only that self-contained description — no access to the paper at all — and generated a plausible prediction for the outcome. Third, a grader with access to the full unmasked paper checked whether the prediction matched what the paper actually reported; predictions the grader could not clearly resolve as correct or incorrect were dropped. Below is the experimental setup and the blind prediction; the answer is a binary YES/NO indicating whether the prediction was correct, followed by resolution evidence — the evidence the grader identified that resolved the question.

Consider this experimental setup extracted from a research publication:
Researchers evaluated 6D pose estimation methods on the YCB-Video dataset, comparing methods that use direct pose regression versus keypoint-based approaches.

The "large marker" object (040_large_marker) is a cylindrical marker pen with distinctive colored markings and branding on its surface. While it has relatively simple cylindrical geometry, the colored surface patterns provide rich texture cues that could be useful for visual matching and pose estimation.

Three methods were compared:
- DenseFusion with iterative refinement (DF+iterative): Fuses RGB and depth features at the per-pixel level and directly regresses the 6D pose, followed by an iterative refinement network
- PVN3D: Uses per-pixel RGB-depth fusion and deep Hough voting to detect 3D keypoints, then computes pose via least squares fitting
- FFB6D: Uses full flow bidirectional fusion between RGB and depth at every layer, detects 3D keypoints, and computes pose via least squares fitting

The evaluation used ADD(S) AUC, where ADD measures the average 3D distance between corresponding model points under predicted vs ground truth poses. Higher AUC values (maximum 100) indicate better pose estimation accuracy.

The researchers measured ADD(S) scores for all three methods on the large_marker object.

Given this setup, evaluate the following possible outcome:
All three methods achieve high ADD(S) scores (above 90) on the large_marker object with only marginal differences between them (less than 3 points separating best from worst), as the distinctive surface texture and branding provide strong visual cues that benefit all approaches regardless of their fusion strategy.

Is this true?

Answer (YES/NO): NO